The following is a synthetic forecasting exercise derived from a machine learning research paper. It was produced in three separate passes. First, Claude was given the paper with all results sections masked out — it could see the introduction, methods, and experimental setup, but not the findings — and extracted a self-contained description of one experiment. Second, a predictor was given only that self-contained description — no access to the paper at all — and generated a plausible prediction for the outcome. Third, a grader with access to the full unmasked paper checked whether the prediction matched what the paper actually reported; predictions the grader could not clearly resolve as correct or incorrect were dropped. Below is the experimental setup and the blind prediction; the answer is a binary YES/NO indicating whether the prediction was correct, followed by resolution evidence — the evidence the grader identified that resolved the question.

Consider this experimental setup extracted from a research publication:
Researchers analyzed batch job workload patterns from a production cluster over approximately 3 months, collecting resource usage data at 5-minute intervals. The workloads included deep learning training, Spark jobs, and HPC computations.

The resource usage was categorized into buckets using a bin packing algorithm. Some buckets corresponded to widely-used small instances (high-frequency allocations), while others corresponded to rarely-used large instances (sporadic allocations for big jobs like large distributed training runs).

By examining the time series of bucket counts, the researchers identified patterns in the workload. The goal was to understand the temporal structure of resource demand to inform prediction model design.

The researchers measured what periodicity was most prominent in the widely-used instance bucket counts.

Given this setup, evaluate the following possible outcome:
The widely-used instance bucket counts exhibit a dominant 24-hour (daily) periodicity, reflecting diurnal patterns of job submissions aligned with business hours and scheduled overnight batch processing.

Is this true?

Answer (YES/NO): NO